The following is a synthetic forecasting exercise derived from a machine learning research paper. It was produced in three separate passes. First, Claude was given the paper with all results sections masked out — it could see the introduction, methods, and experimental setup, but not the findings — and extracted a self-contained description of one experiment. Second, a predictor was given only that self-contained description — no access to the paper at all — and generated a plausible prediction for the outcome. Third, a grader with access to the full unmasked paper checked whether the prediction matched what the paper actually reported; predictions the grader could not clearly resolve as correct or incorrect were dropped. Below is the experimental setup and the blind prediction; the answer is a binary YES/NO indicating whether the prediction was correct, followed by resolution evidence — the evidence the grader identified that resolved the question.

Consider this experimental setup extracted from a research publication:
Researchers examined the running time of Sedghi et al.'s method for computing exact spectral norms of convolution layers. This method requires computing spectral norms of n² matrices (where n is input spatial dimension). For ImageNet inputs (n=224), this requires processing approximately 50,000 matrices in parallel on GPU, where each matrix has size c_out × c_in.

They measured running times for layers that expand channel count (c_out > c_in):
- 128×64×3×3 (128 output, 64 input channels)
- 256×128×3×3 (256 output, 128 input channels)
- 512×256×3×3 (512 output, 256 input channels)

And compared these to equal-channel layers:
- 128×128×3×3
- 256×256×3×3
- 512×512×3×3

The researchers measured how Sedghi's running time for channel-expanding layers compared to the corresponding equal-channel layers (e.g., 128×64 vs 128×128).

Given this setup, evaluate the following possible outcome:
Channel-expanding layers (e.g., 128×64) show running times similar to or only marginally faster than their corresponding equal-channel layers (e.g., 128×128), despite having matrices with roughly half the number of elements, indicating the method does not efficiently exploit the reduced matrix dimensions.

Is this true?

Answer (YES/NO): NO